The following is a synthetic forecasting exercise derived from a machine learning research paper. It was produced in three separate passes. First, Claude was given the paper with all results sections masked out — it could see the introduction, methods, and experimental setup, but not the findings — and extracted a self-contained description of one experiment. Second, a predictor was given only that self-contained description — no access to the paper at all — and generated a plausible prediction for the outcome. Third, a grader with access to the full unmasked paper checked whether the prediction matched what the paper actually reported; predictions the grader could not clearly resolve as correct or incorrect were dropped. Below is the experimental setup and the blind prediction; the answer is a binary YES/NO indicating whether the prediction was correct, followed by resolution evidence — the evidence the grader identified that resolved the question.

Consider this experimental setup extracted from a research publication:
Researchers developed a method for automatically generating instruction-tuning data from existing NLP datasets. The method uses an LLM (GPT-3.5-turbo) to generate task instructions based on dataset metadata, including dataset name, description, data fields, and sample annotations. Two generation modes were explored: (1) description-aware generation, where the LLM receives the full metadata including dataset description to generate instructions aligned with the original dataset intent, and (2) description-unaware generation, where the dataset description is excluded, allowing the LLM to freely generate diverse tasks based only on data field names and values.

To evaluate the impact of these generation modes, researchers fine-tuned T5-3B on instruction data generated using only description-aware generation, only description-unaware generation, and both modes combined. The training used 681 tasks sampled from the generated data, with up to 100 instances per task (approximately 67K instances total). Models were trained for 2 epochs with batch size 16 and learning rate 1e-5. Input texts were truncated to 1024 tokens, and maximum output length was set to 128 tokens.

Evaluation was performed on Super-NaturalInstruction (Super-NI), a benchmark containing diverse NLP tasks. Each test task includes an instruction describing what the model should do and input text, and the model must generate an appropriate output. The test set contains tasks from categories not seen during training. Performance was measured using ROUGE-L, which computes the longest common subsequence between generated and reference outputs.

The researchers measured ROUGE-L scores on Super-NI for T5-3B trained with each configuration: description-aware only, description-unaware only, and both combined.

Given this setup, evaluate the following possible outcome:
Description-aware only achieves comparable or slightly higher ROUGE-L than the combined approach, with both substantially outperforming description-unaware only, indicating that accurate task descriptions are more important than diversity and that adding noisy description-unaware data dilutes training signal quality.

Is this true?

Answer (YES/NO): NO